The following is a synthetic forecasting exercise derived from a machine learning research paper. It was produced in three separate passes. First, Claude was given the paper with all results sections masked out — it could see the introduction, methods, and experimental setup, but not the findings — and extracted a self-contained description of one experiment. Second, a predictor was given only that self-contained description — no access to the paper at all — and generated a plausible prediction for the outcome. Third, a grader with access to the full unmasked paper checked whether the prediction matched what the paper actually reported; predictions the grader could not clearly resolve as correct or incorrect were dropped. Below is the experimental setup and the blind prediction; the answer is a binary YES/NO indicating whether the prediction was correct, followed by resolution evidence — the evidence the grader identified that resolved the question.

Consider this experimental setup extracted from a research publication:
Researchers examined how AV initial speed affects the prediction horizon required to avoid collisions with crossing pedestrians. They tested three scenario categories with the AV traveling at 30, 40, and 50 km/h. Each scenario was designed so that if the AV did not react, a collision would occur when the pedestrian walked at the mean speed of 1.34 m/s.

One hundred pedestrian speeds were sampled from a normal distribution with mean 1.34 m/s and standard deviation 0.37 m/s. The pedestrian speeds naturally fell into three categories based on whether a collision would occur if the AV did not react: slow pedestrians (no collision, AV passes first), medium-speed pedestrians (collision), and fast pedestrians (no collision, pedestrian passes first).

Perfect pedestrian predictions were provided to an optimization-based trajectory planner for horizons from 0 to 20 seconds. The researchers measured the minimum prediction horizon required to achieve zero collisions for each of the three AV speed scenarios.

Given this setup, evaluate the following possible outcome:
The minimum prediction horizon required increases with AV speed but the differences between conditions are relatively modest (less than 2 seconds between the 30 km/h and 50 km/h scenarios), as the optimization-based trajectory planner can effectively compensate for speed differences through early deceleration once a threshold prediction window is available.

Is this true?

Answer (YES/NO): YES